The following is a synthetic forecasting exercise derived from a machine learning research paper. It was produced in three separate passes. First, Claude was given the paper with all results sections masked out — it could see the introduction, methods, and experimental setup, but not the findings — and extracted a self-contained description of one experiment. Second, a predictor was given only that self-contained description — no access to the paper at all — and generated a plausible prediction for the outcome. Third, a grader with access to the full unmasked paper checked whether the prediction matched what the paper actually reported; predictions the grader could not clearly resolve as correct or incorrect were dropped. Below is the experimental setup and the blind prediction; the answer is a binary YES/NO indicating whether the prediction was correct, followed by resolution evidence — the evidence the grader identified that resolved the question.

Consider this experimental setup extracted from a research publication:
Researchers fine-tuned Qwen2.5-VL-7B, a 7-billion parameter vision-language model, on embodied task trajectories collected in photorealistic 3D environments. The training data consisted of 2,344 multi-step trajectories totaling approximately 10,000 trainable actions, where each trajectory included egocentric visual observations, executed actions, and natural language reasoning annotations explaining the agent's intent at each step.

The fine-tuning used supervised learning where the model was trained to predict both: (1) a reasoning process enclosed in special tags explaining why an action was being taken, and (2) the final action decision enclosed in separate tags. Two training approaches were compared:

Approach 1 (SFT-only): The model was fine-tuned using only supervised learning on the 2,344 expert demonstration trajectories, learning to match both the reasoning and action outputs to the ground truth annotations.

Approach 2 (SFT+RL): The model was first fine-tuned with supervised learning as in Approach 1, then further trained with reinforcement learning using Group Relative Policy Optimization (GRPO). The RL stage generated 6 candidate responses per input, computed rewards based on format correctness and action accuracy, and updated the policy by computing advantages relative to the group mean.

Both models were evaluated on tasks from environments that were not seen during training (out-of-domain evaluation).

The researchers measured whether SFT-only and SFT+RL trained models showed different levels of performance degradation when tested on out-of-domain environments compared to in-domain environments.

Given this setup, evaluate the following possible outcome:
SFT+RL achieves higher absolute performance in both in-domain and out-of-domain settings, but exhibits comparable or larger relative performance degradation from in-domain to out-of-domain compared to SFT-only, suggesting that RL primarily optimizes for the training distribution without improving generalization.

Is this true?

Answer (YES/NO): NO